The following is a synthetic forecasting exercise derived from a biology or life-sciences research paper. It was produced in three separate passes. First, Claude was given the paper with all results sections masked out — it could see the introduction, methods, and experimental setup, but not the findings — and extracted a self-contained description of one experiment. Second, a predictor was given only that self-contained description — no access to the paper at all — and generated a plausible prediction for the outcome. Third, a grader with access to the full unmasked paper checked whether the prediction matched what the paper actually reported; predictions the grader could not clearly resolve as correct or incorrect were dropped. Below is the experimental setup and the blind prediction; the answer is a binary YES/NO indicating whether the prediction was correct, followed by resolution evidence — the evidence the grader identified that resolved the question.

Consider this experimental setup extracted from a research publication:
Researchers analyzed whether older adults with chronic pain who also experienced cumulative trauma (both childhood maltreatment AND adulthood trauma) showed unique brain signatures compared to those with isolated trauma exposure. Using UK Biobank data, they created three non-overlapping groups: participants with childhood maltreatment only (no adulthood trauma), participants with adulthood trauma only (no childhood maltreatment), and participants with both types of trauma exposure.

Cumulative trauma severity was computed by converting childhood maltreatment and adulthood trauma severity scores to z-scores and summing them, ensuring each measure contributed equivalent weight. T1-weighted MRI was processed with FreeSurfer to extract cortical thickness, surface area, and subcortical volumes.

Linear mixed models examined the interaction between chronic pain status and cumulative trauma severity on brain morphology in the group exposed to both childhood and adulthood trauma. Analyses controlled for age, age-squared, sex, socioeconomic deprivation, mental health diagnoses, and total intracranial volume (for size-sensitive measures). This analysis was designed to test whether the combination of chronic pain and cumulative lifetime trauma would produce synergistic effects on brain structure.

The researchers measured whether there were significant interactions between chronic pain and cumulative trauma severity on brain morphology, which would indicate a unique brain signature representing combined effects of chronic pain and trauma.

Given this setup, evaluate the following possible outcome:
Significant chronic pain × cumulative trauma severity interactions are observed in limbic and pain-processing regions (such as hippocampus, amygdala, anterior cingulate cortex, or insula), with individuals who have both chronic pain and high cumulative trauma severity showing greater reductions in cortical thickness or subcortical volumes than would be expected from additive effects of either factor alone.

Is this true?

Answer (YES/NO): NO